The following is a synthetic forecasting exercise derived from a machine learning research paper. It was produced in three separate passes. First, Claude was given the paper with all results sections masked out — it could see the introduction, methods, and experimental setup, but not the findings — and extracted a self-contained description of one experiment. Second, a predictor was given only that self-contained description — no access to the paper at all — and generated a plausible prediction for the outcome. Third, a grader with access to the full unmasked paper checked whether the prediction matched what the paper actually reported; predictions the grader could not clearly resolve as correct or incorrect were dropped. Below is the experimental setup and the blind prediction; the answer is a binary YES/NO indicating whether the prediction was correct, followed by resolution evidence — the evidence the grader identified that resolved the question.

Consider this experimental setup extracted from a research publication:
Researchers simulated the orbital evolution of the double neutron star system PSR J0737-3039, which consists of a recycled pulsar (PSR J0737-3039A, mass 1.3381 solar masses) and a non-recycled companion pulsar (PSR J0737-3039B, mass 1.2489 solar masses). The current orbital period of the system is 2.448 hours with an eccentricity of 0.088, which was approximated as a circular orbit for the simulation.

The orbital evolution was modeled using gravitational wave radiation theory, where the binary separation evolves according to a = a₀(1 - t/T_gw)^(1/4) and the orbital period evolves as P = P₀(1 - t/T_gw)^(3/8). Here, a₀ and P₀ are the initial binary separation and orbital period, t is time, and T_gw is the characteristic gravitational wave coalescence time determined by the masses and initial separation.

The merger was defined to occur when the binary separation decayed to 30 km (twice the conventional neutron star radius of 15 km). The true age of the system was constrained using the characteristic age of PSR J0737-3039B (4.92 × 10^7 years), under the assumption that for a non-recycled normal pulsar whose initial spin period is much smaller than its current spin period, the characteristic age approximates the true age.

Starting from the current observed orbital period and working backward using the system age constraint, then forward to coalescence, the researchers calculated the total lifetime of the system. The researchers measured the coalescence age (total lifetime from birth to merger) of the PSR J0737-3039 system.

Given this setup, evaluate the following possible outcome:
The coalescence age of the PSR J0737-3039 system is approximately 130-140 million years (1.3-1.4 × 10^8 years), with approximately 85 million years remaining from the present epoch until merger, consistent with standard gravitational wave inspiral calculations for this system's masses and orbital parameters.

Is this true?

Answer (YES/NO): YES